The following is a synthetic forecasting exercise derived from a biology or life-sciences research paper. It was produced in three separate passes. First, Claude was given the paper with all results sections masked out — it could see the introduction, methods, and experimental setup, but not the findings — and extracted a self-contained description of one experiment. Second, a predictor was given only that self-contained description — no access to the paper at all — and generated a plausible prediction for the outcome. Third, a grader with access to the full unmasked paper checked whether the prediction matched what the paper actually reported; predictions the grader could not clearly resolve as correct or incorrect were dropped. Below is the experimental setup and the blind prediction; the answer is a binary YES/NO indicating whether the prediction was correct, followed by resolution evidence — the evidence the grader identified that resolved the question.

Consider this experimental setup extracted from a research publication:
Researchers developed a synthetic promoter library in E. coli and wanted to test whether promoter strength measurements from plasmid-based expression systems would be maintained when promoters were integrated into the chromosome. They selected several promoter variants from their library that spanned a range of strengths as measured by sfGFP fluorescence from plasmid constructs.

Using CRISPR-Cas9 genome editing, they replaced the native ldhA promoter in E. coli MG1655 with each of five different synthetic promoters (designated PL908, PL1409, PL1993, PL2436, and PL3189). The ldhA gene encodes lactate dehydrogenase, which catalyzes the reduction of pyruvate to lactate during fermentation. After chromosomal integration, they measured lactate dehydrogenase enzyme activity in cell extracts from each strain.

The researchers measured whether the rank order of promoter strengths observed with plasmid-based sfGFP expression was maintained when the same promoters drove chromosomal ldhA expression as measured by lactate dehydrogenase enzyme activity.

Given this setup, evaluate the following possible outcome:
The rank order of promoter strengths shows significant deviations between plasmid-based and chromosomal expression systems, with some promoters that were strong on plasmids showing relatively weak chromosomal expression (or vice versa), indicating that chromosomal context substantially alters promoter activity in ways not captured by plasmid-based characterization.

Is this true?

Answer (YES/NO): NO